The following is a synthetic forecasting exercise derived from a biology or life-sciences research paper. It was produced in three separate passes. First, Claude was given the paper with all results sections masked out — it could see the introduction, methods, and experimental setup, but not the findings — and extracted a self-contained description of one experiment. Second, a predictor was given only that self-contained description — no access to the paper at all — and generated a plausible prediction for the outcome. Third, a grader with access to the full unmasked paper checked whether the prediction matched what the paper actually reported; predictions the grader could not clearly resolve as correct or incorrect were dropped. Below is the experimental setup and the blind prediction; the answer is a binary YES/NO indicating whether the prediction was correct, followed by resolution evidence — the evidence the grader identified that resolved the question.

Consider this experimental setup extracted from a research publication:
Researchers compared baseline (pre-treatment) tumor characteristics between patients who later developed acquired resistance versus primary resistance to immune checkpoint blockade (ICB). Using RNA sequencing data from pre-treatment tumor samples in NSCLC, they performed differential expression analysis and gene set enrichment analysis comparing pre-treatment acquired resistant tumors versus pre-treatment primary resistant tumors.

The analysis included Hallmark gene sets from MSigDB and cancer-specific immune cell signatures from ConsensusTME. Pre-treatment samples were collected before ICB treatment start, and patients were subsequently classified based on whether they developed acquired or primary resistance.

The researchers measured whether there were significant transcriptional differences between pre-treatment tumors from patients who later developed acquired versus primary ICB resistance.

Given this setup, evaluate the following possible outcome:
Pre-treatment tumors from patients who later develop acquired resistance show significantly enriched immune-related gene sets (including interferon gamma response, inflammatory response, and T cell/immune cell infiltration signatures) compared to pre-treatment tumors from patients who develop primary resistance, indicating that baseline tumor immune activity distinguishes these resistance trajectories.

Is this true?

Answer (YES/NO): NO